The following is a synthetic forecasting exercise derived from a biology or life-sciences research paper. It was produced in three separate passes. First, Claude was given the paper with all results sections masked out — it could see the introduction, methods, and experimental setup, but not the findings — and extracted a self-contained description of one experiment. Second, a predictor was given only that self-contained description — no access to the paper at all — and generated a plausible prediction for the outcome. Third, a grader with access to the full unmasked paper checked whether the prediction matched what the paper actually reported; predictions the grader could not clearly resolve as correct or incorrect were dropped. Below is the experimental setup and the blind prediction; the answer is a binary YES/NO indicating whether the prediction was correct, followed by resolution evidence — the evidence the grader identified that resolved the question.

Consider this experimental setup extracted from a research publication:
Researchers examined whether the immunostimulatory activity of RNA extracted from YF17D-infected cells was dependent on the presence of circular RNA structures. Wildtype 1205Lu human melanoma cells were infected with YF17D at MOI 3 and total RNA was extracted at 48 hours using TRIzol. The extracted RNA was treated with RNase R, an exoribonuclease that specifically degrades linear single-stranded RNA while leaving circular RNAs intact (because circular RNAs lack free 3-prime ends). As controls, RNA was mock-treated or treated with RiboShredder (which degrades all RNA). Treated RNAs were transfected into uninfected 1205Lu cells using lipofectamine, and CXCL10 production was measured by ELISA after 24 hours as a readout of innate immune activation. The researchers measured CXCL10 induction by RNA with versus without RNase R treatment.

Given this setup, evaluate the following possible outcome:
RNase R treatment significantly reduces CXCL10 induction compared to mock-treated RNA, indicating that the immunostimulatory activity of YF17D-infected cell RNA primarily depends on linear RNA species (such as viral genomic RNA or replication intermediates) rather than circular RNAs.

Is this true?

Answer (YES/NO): NO